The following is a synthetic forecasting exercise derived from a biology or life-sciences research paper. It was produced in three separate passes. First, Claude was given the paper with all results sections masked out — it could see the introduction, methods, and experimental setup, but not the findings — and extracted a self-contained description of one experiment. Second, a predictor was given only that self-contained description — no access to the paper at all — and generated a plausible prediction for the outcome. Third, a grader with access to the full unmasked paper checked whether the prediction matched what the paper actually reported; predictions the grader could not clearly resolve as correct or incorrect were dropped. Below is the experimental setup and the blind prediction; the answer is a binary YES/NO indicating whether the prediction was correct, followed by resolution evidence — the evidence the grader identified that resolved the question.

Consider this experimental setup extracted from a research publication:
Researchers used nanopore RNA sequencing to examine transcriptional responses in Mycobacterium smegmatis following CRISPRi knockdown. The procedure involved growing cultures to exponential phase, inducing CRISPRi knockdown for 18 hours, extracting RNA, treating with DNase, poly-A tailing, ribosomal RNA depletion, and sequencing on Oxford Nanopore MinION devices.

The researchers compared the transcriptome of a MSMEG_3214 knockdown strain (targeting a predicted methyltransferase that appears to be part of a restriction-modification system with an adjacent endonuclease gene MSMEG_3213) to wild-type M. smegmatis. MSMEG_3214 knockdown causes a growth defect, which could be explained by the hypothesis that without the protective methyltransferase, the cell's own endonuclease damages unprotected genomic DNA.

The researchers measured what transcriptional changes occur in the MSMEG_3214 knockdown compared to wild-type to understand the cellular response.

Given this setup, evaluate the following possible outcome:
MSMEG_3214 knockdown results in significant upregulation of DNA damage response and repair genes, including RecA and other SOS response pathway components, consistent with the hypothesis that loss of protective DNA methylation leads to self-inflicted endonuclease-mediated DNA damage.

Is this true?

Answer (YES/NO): YES